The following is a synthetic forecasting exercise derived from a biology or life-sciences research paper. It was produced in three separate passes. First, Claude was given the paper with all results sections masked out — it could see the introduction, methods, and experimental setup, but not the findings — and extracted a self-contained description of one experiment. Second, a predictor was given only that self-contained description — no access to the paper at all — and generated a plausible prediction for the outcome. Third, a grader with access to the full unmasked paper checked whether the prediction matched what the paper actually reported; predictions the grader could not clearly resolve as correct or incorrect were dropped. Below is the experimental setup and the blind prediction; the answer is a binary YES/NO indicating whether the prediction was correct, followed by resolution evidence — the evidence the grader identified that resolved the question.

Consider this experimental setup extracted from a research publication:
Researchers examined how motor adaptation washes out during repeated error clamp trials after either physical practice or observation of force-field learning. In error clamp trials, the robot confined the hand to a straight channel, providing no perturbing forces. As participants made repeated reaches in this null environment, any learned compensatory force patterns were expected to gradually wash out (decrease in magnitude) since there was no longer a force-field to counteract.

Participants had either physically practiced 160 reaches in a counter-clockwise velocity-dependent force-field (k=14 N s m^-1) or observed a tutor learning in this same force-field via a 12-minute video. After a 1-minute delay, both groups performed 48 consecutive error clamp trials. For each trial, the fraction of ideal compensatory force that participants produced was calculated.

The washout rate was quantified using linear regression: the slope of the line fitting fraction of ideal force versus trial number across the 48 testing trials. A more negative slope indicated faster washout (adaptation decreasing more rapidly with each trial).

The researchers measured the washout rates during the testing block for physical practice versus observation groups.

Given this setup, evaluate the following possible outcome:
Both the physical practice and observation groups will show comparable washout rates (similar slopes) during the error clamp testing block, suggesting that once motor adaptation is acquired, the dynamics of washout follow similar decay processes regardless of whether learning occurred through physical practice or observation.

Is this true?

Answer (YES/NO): NO